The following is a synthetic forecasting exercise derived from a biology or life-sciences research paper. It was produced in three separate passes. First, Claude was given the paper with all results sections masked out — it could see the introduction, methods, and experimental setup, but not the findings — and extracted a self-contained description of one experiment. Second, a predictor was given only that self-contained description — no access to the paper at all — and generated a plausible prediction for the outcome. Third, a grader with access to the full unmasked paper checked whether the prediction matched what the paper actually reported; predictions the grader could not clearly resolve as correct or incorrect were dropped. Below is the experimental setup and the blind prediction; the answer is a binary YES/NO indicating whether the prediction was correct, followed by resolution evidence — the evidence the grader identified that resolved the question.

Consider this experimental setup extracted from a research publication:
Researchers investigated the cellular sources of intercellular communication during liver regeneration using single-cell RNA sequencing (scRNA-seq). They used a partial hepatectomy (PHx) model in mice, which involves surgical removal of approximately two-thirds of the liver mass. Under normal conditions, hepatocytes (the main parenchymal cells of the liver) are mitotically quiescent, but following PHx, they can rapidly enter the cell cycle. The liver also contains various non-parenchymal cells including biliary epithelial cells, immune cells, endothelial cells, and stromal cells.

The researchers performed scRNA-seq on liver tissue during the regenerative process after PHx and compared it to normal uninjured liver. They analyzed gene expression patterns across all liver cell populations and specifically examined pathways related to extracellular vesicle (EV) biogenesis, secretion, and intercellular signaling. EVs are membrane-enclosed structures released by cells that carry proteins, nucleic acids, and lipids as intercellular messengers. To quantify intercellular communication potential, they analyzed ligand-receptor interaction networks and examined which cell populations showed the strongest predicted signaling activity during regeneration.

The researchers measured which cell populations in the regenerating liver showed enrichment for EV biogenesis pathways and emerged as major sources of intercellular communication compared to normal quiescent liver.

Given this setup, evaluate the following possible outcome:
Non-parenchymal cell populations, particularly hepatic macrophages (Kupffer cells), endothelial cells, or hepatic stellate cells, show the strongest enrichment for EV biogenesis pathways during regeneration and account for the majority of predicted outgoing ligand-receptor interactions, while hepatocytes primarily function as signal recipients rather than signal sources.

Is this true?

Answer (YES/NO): NO